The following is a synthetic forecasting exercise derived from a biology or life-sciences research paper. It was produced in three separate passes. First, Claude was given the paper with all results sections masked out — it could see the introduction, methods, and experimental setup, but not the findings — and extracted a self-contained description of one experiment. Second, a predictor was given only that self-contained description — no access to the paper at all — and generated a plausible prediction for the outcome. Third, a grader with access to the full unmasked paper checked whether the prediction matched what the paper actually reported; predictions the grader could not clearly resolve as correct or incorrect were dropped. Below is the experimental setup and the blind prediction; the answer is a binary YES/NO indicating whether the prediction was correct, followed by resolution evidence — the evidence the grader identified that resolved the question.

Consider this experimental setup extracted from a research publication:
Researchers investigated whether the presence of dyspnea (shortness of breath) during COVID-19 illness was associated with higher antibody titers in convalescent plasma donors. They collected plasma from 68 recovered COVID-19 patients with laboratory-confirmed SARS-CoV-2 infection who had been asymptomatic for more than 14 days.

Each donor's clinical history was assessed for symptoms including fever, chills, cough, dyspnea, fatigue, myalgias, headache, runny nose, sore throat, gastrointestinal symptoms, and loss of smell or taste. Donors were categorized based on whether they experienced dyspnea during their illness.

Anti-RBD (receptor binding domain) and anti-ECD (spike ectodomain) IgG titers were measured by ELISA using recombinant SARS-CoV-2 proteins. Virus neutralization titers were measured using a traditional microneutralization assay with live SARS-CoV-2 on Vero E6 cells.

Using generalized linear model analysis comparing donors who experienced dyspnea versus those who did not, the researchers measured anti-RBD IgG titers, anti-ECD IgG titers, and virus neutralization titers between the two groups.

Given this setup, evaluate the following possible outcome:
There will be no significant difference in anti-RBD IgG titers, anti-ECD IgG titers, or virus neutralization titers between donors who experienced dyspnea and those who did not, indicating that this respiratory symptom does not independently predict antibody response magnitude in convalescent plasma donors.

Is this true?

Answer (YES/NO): NO